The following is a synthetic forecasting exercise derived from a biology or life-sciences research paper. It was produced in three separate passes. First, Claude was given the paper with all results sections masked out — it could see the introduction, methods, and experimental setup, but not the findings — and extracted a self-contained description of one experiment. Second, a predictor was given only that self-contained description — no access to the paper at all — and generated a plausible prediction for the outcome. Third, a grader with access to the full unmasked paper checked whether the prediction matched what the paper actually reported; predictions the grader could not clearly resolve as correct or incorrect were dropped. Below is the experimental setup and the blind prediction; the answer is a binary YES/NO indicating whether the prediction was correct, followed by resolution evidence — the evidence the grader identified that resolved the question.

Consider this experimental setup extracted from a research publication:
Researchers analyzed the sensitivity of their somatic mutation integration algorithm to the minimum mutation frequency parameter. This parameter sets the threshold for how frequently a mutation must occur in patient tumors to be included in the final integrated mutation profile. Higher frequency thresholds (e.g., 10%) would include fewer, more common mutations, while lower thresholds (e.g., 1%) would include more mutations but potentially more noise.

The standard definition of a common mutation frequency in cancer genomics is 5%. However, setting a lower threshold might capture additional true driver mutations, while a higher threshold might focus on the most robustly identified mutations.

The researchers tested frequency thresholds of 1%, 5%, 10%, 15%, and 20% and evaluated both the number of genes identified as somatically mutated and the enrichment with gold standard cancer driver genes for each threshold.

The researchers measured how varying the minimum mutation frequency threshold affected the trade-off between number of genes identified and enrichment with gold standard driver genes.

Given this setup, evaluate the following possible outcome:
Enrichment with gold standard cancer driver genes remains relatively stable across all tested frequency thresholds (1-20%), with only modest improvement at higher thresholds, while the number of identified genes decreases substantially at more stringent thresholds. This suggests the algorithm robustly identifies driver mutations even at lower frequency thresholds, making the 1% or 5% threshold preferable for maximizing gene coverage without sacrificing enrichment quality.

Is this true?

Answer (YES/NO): NO